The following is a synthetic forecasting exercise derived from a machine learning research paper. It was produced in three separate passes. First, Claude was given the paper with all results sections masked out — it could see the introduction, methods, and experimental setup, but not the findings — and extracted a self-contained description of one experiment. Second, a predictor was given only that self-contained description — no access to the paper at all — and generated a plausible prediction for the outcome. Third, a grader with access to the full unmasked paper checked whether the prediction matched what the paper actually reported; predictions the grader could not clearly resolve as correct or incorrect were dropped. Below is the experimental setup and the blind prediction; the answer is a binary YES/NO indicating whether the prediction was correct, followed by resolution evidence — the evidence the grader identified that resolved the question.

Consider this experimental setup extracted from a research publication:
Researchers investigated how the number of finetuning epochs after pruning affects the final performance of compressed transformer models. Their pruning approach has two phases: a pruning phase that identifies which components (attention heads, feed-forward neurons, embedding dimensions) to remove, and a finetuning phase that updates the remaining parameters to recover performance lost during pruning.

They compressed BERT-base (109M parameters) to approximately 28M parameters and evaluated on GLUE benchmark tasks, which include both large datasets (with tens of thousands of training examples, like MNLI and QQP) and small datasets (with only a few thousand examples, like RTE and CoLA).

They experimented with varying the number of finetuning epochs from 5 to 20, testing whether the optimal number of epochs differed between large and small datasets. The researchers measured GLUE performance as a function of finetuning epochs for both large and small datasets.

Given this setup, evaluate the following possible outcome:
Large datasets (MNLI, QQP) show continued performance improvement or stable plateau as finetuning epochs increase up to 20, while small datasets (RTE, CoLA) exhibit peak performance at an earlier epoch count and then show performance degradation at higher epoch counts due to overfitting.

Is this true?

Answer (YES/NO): NO